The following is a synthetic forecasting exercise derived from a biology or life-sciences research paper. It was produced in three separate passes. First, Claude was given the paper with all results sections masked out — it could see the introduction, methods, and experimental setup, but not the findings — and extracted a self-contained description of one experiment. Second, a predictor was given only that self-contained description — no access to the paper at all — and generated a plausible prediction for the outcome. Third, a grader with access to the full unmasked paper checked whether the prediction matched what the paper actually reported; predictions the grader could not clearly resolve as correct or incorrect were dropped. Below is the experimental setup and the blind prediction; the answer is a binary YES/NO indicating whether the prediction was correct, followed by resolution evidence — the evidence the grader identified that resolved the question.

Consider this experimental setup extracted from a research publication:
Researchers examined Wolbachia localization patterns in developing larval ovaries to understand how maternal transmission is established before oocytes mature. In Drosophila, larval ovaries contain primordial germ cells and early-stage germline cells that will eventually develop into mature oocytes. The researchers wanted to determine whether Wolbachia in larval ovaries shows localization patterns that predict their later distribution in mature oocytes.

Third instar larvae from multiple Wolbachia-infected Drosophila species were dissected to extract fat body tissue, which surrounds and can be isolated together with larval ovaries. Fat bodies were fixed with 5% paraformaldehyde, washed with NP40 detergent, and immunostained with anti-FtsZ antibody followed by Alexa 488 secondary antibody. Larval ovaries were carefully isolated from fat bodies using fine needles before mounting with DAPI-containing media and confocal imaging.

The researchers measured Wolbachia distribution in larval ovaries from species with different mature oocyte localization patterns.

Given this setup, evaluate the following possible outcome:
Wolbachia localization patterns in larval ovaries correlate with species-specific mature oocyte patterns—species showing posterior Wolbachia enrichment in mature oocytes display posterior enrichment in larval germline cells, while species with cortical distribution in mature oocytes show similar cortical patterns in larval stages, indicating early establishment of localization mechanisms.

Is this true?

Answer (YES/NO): NO